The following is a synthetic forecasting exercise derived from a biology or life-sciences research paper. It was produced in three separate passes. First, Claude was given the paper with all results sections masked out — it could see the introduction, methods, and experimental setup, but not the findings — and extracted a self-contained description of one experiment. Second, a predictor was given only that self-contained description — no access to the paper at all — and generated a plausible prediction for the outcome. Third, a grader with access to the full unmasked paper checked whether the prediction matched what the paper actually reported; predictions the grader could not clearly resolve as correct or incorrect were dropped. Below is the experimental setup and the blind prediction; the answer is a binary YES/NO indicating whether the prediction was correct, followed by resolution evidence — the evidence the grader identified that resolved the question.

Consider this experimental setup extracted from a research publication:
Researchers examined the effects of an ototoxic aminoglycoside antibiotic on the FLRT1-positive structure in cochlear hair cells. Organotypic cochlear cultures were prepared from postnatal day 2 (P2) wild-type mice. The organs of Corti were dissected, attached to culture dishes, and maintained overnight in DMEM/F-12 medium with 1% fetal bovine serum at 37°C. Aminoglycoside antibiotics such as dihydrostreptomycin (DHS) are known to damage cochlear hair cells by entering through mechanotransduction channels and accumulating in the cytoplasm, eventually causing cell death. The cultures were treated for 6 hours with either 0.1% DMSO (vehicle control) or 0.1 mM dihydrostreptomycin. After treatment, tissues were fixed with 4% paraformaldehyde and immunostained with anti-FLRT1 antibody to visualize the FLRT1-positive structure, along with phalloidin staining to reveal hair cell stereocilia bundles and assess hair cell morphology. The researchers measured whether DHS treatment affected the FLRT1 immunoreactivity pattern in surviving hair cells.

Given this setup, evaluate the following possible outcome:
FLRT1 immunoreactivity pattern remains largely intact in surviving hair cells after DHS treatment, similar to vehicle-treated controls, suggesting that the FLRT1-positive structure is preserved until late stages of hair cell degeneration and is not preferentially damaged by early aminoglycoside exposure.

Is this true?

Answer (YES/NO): YES